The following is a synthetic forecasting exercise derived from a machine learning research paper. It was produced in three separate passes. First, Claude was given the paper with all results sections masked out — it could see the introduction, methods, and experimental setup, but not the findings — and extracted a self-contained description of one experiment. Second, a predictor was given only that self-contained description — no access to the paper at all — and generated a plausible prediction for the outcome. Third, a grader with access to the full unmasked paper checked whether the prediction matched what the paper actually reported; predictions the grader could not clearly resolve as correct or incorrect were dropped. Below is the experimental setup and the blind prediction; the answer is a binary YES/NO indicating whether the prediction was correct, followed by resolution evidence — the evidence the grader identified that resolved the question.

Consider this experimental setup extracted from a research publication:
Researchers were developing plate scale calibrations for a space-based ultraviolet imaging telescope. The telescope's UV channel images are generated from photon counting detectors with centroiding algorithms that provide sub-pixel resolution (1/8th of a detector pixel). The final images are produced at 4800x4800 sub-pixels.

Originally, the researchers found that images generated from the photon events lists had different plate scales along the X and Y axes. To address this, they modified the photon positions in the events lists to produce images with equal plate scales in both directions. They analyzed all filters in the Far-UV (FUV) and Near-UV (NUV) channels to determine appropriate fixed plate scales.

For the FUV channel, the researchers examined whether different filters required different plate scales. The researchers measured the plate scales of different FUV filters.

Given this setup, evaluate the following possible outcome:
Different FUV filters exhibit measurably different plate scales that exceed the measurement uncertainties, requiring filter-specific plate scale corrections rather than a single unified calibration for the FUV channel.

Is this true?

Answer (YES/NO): NO